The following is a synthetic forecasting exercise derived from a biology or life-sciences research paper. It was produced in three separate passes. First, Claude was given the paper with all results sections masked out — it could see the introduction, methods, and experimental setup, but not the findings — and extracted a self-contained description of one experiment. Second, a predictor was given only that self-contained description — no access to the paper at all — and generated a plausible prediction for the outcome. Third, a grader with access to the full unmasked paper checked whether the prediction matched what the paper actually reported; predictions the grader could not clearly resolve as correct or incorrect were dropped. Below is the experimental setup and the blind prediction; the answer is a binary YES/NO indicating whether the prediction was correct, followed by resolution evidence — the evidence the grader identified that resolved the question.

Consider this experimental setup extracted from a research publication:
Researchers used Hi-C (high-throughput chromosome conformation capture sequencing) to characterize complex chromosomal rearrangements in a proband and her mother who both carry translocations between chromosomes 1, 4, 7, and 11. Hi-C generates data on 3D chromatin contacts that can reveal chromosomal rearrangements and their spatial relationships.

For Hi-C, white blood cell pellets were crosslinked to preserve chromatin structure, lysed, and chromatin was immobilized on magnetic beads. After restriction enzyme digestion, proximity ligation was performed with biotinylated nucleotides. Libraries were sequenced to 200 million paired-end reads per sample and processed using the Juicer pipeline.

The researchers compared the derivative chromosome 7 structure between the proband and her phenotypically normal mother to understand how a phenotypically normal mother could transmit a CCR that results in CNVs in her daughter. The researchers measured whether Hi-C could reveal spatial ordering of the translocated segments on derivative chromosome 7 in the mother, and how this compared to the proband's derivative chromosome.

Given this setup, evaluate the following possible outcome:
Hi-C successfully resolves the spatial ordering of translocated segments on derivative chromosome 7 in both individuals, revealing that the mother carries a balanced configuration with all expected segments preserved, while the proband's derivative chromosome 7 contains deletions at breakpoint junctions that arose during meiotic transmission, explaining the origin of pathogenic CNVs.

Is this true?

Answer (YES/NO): NO